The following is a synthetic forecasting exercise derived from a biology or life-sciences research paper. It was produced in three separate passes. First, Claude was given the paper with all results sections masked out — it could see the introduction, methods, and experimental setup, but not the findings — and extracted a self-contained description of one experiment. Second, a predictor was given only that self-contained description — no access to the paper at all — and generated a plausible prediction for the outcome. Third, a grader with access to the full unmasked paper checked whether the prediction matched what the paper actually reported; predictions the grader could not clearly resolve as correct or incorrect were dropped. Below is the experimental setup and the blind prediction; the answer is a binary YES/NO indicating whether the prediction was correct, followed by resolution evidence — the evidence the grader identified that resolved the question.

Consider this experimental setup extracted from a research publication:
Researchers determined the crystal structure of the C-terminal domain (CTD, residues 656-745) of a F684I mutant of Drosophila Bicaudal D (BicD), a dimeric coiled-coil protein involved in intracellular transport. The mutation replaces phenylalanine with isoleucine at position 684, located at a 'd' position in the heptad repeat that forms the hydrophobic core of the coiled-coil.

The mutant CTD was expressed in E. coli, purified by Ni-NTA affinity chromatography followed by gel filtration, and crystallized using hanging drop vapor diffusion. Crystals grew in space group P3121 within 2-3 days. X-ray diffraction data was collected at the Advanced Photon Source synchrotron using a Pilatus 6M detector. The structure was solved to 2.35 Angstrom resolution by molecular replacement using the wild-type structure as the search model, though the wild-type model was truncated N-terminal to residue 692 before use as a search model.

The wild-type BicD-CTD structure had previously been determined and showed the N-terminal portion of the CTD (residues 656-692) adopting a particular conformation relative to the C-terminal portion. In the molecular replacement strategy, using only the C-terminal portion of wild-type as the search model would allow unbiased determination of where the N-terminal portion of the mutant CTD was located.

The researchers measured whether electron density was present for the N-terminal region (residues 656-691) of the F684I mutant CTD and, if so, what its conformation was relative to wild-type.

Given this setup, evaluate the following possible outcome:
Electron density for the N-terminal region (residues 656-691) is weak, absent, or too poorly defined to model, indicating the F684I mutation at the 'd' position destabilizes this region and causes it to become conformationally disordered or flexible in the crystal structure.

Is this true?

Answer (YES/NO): NO